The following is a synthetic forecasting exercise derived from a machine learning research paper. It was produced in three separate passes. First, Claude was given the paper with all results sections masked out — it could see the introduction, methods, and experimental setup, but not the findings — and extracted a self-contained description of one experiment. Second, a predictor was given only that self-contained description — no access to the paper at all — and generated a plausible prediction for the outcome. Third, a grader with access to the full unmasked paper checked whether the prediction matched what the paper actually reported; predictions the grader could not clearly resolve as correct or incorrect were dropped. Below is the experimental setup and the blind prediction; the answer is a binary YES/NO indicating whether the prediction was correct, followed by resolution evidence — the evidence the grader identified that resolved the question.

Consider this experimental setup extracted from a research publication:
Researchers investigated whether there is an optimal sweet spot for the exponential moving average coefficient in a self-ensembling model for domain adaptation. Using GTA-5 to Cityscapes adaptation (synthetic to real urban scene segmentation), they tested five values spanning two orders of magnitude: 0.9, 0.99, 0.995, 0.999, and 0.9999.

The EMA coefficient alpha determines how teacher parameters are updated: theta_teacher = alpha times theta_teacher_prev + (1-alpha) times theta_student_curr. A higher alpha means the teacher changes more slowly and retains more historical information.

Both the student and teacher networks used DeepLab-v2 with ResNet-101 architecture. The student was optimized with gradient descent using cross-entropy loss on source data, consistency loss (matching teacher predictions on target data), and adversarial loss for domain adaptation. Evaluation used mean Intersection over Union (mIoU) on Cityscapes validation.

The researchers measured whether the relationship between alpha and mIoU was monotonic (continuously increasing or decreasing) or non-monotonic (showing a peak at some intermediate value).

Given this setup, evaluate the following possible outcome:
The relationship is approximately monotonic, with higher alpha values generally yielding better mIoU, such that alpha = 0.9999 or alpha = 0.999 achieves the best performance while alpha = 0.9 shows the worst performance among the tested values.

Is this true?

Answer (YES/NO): NO